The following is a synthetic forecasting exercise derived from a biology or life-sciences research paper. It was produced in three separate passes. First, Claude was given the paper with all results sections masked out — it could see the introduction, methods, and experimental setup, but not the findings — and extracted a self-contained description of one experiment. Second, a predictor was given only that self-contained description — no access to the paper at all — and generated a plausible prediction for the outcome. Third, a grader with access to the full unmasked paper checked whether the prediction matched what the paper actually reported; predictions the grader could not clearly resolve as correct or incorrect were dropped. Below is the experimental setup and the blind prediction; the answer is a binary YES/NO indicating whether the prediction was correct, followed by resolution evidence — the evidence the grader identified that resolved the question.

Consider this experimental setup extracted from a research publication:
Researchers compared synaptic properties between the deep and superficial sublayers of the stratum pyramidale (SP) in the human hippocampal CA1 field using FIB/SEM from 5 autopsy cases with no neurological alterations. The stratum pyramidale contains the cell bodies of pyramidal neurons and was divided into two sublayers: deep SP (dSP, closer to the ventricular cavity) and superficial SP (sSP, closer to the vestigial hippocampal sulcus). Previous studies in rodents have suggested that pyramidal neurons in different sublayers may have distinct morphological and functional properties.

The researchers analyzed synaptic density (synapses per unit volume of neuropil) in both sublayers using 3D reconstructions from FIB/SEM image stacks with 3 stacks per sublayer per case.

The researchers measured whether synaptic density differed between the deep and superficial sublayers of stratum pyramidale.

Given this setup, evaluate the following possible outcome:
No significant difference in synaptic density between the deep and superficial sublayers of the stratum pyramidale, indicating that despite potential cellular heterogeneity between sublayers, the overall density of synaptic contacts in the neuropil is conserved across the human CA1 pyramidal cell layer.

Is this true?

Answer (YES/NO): YES